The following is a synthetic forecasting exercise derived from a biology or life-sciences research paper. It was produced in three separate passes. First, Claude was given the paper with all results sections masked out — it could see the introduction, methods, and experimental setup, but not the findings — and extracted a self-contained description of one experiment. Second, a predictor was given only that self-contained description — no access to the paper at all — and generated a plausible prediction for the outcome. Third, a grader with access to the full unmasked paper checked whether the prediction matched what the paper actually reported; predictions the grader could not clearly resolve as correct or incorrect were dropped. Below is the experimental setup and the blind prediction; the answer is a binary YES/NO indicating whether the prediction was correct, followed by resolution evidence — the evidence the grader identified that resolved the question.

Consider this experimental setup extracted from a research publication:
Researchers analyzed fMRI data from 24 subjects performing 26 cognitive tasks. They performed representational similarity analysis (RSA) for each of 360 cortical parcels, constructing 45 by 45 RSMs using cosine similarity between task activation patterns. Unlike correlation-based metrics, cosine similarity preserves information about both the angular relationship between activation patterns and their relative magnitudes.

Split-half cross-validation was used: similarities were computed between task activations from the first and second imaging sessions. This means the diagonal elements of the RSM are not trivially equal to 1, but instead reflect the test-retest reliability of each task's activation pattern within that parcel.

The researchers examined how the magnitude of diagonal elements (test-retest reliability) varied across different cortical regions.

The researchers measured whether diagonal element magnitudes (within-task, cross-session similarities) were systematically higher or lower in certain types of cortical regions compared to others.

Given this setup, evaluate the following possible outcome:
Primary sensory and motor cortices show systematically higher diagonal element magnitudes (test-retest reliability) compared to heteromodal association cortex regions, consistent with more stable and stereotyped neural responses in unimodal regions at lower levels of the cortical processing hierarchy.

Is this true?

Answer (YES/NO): YES